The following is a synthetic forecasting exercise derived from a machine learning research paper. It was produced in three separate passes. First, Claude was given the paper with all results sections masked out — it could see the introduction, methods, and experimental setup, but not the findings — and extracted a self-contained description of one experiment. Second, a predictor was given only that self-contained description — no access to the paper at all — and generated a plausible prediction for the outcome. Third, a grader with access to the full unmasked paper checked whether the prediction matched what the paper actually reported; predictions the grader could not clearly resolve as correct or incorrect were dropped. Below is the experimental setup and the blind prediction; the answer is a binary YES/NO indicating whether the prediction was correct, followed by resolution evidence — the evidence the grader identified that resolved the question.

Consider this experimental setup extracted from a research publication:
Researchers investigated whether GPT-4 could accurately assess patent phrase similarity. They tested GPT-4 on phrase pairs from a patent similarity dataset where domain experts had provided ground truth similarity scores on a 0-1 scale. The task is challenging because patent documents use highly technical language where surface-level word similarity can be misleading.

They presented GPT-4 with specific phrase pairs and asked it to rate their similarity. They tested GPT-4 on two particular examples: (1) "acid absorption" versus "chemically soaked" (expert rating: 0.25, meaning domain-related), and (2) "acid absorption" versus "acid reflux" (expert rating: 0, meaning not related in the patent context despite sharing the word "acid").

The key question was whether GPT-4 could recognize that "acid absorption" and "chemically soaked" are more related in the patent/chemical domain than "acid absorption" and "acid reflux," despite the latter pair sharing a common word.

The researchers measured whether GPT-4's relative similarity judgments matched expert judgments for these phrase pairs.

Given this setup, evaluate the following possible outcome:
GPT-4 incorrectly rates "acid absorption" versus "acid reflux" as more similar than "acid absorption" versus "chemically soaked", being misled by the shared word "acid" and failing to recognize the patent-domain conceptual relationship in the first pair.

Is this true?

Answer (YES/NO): YES